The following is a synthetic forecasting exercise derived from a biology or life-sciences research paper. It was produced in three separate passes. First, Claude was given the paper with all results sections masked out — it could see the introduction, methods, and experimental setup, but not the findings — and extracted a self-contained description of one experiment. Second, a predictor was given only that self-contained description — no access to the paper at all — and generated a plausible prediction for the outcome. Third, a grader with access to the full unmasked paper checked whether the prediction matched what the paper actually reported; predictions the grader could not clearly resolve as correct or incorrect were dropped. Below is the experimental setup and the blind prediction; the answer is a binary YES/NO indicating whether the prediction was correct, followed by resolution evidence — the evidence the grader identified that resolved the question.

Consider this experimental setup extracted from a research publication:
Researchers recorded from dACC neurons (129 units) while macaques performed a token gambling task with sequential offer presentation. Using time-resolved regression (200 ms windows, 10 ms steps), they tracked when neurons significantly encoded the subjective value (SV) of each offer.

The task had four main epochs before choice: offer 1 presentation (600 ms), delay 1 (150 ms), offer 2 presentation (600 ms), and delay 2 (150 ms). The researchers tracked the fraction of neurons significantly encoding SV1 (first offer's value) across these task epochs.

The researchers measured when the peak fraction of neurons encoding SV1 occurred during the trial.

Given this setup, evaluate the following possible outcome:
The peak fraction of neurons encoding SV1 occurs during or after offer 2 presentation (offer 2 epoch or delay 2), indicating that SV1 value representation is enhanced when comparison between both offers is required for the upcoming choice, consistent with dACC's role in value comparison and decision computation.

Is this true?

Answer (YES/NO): NO